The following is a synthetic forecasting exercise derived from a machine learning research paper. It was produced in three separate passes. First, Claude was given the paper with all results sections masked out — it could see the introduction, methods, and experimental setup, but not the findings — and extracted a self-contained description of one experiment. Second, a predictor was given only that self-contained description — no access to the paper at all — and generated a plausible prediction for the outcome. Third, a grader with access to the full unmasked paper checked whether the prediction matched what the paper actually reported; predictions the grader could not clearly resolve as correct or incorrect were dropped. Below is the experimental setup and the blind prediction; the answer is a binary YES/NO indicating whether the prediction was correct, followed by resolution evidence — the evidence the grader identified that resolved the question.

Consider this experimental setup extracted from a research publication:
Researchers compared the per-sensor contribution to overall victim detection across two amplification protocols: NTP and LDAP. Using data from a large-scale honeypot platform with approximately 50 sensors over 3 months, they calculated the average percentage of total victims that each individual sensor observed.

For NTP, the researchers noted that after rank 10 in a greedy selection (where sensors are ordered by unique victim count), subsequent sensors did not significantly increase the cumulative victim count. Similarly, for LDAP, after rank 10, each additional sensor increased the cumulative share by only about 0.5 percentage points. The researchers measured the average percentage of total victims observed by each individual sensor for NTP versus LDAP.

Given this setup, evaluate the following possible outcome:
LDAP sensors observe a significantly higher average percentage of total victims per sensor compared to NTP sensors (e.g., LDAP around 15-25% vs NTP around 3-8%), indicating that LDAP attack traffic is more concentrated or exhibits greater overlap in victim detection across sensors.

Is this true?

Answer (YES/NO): NO